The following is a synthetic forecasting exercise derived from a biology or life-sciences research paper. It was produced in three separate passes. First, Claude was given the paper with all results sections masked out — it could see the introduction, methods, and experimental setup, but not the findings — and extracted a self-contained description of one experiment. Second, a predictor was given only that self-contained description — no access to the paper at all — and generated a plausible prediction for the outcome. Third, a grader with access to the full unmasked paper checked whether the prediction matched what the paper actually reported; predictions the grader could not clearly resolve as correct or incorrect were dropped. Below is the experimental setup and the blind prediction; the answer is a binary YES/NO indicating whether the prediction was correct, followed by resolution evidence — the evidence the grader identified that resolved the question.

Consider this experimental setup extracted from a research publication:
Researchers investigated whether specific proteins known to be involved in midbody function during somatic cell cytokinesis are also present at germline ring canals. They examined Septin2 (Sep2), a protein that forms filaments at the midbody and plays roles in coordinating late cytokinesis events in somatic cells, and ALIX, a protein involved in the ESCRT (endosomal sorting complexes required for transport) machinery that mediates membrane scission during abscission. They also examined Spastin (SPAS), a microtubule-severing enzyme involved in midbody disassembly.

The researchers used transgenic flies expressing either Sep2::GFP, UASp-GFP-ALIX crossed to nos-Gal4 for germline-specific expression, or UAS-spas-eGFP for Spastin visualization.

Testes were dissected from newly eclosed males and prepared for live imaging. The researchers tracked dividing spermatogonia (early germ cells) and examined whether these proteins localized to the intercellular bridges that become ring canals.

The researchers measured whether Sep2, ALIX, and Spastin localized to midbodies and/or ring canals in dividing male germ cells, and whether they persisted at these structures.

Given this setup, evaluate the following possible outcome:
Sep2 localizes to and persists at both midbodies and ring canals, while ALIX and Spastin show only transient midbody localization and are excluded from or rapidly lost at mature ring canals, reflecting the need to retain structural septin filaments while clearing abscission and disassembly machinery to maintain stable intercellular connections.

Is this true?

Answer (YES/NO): NO